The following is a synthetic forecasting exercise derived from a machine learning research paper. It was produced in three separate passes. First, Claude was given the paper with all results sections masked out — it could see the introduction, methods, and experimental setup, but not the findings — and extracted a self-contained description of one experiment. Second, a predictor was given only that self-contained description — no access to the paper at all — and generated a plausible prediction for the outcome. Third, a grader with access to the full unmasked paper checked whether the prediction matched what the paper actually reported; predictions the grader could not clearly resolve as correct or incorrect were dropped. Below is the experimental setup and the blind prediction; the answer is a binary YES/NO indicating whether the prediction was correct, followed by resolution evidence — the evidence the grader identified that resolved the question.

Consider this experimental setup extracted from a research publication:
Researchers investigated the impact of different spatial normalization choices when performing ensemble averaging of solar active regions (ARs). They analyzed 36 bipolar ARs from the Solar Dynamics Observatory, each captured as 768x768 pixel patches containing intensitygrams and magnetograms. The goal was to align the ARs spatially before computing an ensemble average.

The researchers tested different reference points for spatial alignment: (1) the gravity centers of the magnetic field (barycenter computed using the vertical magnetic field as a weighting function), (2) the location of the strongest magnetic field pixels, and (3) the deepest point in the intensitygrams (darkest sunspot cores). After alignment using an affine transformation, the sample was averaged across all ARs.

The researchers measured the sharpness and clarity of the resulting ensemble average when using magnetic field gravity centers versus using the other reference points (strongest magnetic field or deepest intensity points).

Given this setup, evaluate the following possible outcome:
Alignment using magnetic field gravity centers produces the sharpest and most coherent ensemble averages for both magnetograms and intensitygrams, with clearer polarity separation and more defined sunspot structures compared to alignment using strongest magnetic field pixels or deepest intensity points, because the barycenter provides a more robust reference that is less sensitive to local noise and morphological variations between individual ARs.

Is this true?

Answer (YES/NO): YES